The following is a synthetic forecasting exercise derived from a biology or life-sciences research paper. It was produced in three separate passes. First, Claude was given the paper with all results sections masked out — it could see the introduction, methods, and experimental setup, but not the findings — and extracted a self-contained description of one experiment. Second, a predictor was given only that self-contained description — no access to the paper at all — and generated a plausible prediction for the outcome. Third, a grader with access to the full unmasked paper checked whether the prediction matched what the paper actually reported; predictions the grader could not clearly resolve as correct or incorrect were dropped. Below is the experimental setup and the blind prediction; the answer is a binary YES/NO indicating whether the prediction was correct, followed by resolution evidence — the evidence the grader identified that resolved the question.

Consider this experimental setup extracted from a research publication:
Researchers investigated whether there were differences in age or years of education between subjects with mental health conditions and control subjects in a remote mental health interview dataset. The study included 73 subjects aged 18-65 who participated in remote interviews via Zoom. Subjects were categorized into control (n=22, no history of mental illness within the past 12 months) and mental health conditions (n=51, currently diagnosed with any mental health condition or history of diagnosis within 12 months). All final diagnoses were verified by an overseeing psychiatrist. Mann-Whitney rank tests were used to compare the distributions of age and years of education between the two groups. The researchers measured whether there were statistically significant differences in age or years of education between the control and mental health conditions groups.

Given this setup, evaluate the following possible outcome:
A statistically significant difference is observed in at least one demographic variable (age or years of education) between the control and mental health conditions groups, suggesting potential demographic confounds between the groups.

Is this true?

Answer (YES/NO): NO